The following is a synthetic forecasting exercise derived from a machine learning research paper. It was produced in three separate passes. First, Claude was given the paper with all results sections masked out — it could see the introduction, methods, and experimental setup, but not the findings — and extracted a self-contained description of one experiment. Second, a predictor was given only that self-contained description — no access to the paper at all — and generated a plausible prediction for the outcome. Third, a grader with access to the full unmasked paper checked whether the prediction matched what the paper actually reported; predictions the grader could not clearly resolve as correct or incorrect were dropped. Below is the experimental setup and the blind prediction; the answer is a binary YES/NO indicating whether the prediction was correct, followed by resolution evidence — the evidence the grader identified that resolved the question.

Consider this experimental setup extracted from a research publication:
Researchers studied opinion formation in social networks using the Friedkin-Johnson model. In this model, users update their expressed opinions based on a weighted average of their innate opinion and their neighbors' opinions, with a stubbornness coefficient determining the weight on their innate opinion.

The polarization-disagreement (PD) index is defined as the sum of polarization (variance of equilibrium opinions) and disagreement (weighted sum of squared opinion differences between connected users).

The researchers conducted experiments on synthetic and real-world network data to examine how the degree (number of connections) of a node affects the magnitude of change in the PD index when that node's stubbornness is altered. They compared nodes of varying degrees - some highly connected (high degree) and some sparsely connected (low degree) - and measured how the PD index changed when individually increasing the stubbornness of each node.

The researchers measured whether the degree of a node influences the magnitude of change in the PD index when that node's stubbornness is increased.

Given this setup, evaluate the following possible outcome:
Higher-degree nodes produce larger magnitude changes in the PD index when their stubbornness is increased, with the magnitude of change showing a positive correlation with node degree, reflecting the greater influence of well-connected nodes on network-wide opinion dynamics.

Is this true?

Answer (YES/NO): NO